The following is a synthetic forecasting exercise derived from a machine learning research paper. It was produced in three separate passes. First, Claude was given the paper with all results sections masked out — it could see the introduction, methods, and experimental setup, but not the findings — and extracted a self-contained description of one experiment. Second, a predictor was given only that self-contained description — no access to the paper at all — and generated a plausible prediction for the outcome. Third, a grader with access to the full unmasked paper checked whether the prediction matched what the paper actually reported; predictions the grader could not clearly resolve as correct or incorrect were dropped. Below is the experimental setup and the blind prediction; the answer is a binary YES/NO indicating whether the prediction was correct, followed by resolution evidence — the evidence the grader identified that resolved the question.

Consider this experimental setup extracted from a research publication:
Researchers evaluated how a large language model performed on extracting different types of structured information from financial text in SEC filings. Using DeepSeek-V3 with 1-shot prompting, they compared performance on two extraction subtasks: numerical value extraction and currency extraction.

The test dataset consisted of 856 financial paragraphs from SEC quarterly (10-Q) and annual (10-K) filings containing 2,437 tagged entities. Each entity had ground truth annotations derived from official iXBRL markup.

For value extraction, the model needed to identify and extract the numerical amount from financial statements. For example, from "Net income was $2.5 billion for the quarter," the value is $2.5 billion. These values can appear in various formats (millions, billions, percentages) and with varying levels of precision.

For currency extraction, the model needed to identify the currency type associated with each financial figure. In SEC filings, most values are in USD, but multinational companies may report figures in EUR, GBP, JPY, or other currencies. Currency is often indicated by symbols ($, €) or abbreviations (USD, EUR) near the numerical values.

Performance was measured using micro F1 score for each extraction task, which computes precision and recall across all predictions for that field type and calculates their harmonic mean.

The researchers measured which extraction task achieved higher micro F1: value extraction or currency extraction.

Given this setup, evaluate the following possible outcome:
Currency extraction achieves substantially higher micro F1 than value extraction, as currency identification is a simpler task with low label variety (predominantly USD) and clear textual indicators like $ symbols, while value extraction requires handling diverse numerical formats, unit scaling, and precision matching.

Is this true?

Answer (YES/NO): YES